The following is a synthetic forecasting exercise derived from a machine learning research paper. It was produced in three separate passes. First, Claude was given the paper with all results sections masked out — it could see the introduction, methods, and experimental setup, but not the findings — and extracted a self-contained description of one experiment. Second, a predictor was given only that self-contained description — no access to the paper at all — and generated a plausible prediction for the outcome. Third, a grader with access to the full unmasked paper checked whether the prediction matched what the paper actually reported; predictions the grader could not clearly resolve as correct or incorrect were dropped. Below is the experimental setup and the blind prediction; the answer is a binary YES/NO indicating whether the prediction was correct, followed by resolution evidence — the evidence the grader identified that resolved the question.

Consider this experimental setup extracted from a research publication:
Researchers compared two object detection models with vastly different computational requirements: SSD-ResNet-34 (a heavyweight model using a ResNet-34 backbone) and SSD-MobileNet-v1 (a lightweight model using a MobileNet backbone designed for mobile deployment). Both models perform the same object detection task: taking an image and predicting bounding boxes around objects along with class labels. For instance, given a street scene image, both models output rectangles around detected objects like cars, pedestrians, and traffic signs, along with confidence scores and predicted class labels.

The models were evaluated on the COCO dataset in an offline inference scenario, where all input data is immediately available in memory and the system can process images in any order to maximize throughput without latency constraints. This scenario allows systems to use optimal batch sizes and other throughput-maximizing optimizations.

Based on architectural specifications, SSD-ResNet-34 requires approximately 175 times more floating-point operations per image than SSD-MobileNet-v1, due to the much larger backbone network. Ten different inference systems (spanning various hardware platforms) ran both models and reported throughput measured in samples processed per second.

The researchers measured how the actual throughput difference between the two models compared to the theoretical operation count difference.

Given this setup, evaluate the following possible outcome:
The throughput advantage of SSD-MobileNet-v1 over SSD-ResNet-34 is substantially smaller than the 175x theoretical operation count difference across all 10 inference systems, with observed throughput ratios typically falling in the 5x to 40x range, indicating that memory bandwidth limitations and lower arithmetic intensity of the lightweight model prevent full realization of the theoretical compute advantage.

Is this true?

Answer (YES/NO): NO